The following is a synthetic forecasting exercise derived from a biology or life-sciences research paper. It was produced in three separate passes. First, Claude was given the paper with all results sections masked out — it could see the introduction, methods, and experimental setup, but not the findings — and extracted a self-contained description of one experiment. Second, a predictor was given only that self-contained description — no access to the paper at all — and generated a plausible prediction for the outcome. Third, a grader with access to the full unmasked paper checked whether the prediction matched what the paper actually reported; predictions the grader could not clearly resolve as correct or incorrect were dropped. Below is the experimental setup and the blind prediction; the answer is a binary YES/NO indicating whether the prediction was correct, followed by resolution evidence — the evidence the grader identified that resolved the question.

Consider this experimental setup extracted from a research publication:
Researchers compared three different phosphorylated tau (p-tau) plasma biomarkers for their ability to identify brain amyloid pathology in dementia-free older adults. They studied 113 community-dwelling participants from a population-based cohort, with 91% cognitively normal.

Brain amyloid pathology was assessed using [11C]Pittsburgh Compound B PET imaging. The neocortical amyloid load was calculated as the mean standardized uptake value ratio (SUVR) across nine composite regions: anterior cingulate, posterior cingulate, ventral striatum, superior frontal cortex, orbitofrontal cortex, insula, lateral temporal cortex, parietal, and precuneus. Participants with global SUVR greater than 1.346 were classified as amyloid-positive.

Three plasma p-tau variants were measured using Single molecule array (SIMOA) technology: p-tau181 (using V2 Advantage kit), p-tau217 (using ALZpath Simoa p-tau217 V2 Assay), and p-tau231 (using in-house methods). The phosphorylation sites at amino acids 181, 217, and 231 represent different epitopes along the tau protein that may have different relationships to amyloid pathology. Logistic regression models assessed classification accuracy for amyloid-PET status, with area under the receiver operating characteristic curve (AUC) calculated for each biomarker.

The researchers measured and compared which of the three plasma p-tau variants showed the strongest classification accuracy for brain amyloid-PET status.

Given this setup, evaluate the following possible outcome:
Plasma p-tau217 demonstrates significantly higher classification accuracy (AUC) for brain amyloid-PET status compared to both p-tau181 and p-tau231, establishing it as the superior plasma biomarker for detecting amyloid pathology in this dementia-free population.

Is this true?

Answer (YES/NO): NO